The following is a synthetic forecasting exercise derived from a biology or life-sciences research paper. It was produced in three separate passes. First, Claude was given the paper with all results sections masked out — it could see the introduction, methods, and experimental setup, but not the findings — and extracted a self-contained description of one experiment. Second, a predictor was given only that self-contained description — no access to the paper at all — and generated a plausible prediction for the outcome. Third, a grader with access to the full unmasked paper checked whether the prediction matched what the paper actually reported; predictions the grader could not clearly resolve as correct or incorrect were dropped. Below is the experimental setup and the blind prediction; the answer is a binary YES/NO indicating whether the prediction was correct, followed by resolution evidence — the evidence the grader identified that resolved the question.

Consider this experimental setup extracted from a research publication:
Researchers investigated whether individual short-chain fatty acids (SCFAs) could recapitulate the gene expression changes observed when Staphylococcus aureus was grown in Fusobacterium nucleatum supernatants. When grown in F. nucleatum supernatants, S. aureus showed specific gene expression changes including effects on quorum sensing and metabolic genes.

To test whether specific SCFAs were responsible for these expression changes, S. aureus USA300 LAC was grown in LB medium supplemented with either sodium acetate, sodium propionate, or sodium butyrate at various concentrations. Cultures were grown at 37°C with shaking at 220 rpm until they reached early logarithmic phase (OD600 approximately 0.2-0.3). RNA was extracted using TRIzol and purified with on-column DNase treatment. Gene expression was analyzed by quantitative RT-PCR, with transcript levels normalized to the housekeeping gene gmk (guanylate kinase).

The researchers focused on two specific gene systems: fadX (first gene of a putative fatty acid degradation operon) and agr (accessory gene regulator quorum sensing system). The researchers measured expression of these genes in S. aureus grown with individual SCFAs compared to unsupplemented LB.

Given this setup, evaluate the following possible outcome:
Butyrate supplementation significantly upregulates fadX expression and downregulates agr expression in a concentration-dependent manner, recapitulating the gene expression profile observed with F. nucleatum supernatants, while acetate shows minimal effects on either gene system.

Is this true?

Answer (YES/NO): NO